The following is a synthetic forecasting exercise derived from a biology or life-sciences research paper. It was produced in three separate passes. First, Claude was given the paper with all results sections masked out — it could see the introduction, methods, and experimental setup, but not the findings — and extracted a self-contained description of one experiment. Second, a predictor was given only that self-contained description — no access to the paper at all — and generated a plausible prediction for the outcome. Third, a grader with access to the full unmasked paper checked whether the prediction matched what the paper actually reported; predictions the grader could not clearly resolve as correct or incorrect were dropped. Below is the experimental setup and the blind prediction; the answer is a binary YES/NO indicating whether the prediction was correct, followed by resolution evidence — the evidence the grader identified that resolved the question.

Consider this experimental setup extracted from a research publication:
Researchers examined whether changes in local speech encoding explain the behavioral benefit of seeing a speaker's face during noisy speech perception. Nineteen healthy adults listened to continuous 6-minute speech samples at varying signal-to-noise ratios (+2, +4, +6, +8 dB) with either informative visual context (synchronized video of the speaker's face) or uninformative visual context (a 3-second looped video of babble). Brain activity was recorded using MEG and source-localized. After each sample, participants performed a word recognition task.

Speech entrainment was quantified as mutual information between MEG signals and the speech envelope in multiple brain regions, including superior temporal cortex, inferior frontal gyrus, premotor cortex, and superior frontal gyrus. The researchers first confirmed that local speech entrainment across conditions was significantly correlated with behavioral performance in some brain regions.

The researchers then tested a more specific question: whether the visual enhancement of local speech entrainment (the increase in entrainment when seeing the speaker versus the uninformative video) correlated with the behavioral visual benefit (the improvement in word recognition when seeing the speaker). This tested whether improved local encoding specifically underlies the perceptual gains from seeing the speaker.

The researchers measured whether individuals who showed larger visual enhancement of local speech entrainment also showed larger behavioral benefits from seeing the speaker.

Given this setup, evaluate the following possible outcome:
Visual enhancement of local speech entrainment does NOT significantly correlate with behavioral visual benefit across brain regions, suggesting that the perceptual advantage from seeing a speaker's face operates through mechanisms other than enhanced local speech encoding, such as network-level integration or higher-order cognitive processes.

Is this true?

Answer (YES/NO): YES